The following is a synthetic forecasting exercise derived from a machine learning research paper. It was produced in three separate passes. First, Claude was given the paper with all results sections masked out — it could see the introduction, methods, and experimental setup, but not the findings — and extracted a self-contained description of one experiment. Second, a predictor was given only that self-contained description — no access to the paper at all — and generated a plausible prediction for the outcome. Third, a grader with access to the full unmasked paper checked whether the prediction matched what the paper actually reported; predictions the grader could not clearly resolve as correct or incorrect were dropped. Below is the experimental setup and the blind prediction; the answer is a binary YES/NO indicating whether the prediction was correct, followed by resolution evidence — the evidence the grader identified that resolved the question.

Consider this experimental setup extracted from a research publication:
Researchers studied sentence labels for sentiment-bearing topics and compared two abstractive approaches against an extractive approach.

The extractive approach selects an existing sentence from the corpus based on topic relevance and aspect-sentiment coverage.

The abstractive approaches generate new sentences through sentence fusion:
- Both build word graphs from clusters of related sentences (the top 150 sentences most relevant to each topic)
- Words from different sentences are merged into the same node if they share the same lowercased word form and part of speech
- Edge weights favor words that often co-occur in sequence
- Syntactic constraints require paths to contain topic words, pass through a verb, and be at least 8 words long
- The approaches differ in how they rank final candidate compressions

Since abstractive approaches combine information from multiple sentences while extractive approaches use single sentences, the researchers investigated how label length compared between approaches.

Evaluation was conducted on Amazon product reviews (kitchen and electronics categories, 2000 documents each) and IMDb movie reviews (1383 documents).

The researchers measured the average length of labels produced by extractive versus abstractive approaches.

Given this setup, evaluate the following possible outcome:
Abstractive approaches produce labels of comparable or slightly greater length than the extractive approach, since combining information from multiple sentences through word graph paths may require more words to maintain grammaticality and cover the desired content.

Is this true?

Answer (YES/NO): NO